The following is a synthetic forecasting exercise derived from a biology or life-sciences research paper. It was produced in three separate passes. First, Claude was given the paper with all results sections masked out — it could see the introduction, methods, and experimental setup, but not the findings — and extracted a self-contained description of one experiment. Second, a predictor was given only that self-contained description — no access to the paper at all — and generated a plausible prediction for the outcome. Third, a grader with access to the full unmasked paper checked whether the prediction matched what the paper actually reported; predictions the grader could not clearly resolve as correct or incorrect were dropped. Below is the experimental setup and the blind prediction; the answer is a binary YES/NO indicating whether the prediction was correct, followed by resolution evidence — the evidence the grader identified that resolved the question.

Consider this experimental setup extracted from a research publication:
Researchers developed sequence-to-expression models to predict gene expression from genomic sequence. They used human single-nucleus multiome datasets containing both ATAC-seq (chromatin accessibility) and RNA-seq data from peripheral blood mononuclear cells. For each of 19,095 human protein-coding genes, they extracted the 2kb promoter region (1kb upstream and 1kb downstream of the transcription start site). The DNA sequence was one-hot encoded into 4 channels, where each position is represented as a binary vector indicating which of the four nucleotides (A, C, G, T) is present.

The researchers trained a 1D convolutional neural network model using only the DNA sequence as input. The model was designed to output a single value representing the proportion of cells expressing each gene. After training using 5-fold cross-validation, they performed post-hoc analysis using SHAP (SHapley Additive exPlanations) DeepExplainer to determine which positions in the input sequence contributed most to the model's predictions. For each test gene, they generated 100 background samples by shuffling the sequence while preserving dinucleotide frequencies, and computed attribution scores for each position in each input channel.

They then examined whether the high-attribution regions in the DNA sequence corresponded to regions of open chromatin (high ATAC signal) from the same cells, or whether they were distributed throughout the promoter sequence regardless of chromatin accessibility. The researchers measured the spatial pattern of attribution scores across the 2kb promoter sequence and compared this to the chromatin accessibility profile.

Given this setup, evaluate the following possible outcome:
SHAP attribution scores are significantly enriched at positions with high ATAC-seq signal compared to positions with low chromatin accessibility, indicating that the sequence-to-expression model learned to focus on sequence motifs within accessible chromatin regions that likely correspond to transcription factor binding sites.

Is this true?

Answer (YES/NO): NO